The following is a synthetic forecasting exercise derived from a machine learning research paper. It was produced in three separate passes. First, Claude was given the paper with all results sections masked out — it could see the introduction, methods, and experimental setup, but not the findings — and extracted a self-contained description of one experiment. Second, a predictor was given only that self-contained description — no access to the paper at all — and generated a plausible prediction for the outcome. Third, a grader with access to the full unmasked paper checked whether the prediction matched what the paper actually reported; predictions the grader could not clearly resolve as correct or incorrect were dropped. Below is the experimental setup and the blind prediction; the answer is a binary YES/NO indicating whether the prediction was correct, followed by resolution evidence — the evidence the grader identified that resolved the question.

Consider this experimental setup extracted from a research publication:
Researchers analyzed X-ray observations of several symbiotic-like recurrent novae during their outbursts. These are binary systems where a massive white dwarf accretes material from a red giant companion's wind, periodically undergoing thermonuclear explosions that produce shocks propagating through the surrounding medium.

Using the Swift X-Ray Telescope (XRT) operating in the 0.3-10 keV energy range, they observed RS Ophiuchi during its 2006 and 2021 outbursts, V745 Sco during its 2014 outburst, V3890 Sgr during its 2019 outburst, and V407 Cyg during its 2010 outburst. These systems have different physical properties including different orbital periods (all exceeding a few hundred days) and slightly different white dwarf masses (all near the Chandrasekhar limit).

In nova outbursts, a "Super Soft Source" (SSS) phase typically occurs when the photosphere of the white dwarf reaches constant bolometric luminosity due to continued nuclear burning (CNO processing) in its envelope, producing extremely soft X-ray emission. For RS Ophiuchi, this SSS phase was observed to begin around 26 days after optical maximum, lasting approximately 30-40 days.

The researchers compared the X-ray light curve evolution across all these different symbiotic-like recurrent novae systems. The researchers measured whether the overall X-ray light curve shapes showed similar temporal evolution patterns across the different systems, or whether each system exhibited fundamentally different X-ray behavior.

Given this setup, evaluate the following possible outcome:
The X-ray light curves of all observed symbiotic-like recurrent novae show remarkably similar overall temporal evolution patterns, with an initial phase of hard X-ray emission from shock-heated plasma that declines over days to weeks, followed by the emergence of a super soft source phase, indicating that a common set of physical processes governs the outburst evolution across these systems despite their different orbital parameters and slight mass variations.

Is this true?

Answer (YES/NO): YES